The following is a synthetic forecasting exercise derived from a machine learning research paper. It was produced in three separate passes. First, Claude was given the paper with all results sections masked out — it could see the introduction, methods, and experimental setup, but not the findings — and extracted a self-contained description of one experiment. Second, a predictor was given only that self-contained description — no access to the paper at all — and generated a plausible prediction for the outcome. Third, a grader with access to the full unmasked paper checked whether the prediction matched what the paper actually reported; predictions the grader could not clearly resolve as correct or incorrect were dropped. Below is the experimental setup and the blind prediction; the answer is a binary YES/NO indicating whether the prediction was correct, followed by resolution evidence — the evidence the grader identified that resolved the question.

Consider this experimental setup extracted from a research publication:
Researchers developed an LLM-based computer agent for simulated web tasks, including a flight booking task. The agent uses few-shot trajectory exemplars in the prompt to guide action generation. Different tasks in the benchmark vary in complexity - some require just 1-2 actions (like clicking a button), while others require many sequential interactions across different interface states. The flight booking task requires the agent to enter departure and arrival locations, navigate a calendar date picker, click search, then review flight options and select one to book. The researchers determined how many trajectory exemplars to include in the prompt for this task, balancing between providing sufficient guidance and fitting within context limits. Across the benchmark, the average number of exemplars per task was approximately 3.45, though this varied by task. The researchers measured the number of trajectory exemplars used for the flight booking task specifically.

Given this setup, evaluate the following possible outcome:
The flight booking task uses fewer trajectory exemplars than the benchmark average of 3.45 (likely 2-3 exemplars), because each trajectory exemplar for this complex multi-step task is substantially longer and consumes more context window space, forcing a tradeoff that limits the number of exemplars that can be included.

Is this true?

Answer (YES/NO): NO